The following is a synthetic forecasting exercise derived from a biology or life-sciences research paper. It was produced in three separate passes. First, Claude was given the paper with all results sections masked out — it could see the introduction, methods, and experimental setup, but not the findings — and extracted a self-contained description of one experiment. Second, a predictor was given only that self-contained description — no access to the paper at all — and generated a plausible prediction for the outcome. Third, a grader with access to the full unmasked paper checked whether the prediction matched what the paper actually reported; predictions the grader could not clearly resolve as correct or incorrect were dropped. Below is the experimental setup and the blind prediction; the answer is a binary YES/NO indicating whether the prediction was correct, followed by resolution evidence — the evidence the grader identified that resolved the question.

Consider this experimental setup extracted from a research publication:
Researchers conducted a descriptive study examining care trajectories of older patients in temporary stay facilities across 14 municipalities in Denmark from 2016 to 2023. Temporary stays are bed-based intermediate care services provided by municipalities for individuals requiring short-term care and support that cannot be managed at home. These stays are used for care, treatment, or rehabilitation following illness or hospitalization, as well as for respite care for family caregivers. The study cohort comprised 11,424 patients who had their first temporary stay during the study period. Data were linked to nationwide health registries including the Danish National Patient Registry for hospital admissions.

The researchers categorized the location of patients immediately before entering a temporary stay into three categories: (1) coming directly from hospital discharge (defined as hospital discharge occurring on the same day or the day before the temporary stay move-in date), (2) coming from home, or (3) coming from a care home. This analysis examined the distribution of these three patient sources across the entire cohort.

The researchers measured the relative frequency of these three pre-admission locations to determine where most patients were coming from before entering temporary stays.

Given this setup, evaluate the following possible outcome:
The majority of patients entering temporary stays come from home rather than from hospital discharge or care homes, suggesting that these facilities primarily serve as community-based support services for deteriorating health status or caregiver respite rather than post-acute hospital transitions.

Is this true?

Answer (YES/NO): NO